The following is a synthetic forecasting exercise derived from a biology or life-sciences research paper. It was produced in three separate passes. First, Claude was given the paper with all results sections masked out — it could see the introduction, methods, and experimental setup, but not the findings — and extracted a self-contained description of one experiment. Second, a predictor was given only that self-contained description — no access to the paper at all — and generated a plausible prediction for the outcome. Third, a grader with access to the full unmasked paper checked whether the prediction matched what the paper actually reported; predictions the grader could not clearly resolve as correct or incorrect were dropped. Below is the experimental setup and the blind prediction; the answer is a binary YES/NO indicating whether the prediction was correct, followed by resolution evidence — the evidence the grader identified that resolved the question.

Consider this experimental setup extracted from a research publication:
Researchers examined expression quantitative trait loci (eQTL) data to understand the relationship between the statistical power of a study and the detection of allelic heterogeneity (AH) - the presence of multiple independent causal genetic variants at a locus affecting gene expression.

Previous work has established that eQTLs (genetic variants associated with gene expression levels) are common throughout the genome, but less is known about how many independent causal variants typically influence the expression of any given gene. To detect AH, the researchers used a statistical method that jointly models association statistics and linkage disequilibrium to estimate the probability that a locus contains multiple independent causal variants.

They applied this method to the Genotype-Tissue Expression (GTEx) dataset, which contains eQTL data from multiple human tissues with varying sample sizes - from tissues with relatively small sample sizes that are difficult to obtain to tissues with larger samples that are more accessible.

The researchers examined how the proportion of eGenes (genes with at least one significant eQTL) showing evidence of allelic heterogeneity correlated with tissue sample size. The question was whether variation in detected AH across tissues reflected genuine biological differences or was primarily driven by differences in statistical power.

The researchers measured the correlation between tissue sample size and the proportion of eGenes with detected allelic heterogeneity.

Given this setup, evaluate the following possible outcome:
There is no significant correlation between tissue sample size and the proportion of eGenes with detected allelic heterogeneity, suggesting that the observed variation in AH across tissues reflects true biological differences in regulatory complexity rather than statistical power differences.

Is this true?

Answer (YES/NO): NO